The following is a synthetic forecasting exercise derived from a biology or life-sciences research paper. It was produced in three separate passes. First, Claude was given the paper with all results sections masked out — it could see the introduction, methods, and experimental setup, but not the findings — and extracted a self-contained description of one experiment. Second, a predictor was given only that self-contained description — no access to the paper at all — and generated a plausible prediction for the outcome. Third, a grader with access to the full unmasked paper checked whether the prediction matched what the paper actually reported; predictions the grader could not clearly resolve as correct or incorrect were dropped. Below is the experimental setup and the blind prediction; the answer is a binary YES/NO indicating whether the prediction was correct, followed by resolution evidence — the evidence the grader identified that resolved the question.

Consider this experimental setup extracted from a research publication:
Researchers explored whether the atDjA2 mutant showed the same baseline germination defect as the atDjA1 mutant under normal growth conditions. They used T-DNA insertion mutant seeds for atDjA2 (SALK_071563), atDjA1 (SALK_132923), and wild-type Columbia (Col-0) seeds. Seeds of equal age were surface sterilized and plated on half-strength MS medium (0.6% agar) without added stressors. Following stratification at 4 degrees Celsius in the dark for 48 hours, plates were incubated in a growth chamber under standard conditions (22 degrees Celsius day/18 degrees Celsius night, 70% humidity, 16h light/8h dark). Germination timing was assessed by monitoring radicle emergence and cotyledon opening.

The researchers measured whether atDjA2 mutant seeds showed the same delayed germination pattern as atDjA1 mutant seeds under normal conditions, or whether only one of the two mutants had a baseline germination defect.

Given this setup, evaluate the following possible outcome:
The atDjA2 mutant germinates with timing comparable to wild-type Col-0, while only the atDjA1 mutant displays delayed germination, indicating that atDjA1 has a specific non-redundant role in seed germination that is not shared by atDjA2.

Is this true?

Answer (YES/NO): YES